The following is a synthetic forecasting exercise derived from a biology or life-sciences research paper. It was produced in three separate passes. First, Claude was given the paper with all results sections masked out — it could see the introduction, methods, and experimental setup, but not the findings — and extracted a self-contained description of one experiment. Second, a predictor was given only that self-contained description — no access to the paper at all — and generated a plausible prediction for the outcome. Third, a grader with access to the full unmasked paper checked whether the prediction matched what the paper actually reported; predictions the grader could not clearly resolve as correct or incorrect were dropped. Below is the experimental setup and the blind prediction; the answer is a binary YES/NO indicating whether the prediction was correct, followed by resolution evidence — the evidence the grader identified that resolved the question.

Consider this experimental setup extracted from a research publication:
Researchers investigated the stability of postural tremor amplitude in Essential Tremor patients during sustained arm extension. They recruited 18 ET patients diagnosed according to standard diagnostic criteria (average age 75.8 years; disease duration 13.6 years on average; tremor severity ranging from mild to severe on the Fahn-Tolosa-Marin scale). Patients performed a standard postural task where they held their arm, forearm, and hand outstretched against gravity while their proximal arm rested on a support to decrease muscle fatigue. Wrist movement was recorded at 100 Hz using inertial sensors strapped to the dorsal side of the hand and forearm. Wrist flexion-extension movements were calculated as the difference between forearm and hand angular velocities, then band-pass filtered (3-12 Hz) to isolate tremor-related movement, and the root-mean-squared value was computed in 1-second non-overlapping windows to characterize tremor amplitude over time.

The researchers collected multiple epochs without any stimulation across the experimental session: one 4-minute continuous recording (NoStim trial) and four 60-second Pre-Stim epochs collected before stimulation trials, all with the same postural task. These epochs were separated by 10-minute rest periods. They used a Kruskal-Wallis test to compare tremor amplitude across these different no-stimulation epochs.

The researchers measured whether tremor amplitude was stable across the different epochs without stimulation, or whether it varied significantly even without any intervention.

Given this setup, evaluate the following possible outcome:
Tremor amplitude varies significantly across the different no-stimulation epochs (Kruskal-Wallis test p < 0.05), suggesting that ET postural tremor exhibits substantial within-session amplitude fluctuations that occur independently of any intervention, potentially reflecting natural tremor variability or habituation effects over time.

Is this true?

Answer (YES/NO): YES